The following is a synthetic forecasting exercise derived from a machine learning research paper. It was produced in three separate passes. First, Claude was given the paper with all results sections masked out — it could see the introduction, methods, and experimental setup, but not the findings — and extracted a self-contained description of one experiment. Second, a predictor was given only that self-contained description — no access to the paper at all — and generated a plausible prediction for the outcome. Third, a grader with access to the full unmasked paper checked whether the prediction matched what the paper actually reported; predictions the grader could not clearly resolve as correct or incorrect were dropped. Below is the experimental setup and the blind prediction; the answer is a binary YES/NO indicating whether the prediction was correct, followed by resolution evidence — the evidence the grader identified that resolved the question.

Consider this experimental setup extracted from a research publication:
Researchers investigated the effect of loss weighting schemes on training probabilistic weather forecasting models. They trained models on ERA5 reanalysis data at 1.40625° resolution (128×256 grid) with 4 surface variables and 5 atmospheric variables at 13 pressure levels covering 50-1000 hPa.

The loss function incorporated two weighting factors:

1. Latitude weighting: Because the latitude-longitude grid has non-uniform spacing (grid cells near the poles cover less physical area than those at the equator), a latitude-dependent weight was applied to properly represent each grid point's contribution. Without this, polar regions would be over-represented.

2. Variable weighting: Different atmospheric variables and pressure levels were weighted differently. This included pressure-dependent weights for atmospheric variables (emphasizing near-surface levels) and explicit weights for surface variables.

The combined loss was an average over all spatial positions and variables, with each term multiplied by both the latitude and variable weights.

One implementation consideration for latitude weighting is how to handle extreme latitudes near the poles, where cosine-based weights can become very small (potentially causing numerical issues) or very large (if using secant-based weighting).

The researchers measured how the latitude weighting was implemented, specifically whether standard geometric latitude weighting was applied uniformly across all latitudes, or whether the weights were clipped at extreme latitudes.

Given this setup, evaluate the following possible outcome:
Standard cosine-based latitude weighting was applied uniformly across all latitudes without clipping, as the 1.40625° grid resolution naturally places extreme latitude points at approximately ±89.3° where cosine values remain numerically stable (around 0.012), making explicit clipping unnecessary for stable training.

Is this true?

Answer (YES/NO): NO